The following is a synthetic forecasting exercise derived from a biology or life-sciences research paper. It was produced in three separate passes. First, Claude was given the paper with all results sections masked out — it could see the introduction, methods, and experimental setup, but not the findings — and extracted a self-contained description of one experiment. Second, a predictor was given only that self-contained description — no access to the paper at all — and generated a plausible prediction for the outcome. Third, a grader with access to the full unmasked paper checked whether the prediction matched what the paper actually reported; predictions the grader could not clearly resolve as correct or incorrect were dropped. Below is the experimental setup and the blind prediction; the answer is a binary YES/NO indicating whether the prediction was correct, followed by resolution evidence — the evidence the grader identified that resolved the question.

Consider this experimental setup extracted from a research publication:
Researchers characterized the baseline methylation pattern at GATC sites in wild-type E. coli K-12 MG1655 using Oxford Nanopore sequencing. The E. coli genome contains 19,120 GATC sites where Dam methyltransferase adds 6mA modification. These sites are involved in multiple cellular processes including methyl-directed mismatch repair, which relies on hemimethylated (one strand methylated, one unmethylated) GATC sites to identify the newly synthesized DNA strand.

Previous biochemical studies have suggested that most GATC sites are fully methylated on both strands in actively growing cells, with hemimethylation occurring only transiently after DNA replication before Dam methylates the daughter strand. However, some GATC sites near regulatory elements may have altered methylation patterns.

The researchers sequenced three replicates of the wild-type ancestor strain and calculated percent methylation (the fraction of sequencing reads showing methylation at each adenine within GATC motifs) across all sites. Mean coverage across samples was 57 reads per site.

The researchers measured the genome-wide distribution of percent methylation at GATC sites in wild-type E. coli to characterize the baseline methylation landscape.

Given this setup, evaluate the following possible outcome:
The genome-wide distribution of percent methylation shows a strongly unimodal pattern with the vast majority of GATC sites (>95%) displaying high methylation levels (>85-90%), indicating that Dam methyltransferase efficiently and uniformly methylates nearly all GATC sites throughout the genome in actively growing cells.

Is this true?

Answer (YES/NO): YES